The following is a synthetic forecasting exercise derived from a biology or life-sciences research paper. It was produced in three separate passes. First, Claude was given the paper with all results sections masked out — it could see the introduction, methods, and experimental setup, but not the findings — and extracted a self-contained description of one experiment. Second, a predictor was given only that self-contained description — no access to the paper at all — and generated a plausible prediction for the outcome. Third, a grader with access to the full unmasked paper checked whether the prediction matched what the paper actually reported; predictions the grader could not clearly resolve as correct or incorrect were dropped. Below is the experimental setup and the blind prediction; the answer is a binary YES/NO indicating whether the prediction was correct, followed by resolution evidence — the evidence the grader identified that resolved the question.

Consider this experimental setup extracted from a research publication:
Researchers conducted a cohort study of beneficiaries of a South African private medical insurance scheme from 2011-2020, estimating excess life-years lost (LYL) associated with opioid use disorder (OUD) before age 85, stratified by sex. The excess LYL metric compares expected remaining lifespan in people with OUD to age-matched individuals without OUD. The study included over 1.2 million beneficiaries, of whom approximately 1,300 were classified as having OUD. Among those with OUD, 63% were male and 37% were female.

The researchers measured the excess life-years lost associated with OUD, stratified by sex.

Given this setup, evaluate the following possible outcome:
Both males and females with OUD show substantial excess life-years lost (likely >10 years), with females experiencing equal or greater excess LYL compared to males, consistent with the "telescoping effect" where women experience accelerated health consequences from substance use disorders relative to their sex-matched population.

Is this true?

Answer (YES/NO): NO